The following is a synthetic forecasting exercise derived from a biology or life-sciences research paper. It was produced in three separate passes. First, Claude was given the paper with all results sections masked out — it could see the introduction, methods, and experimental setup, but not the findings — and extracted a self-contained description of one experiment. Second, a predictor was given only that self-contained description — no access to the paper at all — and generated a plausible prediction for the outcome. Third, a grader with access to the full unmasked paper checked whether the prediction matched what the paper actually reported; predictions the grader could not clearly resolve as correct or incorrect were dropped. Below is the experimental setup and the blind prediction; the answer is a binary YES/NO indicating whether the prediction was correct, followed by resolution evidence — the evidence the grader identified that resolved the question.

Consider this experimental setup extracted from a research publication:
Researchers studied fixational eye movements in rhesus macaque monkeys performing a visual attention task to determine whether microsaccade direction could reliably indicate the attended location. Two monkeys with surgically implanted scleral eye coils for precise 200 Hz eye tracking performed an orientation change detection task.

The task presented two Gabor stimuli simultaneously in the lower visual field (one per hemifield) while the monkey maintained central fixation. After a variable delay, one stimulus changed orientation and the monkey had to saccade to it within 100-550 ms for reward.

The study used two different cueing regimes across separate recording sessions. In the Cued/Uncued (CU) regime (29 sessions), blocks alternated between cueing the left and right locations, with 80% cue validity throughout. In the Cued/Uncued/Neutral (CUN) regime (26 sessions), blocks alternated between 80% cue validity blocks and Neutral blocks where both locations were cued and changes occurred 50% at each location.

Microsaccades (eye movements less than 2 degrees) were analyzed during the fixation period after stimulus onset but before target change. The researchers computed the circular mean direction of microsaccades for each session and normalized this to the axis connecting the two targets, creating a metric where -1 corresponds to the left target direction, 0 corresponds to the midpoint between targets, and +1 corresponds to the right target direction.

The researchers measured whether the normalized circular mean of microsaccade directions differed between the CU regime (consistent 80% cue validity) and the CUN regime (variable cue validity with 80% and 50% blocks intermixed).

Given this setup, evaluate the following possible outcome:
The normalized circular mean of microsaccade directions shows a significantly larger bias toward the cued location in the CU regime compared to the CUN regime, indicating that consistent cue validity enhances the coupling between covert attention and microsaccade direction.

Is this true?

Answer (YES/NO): YES